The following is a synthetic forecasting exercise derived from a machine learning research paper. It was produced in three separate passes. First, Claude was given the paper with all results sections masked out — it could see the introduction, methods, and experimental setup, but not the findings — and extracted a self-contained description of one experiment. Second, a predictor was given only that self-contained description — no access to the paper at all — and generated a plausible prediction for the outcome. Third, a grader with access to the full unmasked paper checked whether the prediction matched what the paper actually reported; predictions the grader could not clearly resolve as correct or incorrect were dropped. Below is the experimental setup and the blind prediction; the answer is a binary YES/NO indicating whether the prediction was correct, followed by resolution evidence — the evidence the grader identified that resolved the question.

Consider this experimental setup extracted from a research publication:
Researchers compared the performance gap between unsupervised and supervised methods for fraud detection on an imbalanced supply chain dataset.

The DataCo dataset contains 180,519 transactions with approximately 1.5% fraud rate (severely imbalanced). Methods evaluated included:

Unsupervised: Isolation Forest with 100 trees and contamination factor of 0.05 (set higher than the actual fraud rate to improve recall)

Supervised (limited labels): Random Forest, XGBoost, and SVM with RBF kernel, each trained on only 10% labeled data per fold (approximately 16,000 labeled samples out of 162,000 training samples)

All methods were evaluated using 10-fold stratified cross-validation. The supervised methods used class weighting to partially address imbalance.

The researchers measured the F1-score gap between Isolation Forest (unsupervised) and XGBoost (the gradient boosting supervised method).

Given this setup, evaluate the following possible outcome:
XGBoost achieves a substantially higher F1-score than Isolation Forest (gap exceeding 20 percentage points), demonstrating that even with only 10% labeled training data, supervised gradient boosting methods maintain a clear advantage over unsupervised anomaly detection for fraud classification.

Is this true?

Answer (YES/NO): YES